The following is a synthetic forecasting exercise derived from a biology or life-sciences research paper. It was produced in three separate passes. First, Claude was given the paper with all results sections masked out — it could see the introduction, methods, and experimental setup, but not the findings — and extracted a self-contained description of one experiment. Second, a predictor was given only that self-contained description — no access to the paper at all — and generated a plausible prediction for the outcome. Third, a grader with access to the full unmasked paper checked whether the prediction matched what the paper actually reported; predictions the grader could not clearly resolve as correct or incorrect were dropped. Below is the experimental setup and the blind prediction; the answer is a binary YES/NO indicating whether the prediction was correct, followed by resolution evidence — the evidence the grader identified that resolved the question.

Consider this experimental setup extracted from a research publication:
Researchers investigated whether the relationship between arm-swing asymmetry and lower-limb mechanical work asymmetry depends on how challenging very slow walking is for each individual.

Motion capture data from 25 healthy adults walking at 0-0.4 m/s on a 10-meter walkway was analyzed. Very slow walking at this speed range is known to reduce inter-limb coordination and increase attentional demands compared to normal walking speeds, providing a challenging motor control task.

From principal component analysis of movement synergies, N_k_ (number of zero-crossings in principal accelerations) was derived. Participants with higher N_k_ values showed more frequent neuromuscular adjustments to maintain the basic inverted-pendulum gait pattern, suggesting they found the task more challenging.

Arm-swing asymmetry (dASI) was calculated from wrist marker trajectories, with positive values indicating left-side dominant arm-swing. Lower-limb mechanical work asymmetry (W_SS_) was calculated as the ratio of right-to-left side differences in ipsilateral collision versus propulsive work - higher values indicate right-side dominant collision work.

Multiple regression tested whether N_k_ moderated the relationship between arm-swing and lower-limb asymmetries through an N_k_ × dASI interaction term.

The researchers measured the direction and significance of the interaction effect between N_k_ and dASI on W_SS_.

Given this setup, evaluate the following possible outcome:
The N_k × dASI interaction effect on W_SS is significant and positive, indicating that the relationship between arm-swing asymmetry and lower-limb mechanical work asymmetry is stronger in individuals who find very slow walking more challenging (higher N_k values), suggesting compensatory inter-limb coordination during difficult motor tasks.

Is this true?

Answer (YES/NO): YES